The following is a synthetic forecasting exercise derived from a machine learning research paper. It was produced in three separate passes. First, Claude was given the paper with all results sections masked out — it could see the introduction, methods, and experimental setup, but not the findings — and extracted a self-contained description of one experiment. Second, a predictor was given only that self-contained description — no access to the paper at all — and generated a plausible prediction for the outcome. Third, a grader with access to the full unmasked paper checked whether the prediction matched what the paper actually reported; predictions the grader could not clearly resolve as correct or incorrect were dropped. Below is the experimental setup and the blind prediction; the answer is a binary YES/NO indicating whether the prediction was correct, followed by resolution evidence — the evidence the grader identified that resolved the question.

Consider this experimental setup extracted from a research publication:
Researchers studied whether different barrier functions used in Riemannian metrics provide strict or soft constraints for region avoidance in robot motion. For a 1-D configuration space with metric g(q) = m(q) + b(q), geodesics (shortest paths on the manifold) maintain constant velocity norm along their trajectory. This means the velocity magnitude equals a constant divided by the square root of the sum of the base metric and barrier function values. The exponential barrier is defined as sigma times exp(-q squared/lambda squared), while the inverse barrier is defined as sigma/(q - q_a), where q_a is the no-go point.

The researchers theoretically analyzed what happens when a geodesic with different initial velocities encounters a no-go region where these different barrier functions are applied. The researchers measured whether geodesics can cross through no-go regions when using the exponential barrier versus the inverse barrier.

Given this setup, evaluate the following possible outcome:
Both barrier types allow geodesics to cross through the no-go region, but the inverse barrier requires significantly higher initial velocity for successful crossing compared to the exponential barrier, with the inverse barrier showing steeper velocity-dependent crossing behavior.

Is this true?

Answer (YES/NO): NO